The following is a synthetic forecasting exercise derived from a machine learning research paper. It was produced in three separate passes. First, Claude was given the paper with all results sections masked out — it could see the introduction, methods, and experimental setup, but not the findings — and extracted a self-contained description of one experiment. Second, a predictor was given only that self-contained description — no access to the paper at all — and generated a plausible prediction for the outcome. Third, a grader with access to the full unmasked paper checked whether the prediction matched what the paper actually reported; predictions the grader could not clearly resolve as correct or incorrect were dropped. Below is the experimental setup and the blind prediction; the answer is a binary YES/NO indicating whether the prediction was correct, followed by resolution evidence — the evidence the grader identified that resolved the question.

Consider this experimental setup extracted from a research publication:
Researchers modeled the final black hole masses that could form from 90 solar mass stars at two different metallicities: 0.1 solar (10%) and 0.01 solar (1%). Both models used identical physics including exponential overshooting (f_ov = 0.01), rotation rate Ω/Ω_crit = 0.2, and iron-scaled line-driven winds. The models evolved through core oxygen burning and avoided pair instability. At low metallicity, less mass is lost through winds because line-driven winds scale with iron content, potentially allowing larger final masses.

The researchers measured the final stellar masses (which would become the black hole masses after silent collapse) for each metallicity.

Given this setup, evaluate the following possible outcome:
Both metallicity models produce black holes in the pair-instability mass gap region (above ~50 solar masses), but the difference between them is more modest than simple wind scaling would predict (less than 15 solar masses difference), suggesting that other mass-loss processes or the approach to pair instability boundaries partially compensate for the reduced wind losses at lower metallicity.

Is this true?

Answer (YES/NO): NO